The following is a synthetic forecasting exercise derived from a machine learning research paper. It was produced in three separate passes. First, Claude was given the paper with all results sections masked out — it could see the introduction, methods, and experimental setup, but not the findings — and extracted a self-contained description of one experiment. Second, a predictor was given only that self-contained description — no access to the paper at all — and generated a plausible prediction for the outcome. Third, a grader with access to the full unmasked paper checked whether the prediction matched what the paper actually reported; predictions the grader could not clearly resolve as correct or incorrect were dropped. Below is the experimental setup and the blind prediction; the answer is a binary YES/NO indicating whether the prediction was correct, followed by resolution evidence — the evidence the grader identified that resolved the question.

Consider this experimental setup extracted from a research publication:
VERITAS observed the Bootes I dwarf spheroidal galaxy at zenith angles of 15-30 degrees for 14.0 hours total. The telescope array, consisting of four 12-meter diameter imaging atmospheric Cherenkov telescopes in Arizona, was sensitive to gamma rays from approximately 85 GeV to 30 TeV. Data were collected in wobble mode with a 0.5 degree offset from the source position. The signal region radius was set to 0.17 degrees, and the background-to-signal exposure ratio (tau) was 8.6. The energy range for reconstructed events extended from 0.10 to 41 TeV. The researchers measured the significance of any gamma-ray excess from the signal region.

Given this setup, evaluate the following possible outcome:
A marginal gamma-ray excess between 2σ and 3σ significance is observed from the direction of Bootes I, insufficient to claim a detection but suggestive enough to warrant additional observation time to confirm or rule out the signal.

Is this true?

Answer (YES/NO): NO